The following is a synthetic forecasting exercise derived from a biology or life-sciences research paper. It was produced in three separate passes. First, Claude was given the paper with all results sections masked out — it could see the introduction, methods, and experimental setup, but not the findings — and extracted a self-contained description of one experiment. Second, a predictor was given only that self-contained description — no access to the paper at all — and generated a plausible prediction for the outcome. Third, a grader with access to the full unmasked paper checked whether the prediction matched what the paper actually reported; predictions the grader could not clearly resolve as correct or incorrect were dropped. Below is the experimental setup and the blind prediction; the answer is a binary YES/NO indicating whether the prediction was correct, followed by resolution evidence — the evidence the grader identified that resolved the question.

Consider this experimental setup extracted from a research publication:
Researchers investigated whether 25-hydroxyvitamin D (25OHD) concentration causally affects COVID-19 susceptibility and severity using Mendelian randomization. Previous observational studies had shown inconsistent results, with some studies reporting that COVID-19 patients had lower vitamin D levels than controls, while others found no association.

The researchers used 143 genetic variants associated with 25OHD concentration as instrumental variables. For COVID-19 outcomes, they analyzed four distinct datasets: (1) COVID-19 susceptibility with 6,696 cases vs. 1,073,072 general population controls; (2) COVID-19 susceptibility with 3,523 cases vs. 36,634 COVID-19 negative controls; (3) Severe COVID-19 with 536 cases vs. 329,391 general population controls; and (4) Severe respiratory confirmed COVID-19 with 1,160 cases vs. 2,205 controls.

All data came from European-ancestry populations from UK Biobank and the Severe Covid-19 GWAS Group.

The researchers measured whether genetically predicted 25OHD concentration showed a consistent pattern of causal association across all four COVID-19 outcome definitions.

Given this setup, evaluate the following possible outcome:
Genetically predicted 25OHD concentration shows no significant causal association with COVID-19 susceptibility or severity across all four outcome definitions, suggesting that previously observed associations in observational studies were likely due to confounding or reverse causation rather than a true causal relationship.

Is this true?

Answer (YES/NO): YES